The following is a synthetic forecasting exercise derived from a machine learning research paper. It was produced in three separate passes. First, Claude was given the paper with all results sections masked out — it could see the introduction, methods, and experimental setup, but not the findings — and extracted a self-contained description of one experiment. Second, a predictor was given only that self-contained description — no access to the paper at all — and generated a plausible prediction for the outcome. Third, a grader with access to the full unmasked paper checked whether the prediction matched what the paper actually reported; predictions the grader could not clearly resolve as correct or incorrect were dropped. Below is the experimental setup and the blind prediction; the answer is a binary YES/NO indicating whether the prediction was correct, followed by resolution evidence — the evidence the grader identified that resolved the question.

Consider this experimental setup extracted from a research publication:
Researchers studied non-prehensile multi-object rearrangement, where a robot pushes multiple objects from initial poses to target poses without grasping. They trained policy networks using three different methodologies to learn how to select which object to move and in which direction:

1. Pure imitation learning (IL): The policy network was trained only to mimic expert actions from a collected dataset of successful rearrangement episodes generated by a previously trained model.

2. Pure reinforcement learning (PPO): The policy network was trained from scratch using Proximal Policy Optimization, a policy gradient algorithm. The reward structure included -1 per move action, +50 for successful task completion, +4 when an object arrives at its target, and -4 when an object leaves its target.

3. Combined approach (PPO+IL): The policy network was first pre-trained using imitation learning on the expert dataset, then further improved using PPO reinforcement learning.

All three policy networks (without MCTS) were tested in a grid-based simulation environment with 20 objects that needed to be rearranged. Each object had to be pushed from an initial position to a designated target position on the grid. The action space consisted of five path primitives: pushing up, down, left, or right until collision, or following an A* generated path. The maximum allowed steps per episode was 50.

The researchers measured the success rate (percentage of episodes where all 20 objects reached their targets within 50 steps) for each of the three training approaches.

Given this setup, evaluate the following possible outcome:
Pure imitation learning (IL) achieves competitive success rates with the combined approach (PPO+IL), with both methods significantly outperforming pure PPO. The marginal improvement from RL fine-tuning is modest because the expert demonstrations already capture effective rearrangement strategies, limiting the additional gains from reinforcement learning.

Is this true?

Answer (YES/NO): NO